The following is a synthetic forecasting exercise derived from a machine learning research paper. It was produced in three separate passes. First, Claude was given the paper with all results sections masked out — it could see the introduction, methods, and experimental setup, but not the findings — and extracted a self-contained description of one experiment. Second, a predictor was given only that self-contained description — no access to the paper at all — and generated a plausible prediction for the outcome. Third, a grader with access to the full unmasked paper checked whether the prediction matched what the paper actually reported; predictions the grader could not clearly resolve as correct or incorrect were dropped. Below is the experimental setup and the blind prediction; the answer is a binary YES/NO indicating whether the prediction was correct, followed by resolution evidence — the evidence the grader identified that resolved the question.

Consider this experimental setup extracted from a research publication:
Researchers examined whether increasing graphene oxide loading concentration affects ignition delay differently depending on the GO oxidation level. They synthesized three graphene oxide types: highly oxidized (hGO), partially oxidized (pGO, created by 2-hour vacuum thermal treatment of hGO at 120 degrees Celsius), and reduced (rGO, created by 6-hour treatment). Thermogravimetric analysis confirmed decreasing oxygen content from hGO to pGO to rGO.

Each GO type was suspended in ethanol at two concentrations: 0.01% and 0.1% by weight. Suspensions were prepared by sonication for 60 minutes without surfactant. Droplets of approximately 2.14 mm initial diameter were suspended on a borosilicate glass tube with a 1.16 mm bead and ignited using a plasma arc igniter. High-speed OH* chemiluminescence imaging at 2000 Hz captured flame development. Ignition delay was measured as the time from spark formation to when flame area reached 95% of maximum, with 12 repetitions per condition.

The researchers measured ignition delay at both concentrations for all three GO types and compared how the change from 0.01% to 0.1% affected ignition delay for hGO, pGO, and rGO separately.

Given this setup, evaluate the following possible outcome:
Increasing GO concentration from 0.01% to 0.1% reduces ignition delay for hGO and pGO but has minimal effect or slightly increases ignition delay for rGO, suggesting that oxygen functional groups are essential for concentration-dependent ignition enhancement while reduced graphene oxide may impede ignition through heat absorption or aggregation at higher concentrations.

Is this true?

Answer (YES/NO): NO